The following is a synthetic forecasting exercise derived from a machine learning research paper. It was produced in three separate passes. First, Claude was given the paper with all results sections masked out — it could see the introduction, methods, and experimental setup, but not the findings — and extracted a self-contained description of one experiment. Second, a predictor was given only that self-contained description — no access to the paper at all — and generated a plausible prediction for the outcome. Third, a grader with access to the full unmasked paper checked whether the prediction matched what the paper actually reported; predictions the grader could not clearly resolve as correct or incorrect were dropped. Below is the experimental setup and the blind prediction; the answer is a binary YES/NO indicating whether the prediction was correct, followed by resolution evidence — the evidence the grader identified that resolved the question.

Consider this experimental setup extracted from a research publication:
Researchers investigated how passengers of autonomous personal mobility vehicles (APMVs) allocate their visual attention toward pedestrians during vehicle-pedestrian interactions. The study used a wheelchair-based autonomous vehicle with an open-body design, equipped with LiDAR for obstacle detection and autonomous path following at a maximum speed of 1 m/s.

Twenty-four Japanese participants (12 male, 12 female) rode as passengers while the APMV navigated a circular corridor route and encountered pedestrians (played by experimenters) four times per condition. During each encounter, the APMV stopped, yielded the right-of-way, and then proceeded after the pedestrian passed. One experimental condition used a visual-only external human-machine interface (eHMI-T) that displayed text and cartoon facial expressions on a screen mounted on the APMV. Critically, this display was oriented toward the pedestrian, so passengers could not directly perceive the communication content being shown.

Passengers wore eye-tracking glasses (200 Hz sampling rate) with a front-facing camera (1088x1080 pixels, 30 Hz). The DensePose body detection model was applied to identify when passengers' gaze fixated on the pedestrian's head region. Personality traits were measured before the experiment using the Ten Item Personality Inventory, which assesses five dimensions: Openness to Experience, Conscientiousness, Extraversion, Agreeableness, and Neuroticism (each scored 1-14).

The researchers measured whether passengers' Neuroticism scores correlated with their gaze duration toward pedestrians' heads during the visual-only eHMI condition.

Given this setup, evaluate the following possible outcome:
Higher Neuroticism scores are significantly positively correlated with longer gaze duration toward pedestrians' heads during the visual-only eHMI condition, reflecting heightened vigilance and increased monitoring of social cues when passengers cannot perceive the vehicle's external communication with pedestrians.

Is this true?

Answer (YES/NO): YES